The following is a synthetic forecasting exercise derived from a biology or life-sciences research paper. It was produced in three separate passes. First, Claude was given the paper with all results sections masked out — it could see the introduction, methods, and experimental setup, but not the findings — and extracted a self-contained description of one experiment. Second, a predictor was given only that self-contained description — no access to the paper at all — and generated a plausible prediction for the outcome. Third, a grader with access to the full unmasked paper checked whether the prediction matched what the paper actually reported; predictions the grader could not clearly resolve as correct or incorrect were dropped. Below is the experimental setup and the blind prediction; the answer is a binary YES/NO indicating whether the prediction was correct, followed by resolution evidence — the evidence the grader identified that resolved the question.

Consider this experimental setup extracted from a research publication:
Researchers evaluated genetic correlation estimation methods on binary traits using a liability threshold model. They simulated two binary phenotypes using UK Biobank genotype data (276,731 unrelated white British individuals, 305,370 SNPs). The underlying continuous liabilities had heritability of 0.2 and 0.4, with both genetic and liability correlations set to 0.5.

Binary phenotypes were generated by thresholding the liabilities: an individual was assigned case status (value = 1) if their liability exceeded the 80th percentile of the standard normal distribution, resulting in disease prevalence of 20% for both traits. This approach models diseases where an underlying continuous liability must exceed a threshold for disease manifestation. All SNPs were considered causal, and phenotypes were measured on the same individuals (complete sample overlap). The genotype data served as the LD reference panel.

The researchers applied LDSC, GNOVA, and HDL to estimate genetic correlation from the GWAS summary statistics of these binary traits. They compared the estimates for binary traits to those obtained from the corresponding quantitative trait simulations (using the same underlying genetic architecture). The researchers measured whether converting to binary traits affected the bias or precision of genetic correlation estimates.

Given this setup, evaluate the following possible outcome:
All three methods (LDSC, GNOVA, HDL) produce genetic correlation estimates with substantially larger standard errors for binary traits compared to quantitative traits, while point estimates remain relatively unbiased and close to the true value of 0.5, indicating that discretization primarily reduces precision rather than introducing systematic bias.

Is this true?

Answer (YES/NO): YES